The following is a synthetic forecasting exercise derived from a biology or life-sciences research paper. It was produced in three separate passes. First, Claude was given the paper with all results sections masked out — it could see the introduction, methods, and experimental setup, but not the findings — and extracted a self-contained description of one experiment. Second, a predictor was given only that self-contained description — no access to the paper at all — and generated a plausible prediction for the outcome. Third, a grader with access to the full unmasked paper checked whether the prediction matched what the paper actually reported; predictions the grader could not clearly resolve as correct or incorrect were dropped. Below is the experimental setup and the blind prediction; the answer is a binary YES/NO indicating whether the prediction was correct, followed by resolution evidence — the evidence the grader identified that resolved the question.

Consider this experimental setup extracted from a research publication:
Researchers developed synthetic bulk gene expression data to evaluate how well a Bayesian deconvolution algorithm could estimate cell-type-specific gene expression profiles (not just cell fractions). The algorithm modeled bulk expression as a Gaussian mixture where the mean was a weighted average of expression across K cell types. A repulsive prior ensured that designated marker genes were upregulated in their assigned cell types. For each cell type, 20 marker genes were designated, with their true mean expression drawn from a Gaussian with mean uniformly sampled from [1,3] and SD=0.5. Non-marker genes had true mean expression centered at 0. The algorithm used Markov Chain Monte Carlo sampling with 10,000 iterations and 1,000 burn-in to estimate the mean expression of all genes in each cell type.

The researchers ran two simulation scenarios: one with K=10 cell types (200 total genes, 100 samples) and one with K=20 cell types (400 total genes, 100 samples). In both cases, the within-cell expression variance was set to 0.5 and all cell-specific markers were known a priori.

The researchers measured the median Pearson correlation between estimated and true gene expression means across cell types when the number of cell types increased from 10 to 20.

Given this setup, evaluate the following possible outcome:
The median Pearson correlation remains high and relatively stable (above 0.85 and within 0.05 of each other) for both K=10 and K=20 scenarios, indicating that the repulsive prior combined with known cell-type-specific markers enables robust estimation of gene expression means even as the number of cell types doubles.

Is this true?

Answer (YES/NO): NO